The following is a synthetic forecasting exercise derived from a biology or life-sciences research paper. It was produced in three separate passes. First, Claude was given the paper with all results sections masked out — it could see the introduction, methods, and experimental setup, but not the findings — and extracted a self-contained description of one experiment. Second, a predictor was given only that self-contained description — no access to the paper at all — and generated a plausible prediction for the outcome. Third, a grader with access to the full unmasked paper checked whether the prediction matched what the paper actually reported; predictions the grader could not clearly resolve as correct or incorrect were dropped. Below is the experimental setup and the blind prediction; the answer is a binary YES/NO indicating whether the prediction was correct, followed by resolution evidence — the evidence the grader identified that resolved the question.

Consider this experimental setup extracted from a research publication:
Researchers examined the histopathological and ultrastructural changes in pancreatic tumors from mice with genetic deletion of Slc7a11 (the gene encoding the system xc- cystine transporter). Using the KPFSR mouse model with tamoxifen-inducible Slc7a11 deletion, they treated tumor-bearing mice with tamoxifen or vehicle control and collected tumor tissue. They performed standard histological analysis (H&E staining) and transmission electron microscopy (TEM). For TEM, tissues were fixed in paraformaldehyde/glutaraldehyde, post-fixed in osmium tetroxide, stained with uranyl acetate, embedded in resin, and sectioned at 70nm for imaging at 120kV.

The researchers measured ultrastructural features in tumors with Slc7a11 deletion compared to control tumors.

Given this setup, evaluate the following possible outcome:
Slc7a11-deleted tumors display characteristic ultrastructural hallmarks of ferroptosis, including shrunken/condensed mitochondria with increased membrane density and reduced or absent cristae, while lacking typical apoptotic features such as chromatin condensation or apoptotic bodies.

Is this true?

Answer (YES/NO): NO